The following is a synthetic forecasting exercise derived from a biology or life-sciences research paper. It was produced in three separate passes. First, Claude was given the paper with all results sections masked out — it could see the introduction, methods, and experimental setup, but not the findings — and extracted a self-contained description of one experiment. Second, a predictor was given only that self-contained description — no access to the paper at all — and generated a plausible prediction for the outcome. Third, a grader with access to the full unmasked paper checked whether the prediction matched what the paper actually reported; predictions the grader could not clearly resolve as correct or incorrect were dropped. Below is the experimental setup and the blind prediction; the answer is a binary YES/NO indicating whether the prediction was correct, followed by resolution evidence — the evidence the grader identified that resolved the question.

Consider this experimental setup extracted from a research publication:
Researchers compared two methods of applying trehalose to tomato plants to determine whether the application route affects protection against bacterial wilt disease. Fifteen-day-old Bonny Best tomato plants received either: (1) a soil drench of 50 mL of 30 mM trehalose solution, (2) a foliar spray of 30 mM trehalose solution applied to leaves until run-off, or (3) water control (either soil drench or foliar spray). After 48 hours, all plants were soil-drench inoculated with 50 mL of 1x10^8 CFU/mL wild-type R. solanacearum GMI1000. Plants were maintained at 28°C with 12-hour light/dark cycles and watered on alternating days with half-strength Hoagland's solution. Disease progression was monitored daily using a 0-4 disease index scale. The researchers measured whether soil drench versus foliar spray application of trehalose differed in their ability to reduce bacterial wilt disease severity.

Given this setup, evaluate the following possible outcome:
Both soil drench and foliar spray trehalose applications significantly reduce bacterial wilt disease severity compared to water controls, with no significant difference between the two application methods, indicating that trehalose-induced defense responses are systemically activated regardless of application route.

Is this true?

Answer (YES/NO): NO